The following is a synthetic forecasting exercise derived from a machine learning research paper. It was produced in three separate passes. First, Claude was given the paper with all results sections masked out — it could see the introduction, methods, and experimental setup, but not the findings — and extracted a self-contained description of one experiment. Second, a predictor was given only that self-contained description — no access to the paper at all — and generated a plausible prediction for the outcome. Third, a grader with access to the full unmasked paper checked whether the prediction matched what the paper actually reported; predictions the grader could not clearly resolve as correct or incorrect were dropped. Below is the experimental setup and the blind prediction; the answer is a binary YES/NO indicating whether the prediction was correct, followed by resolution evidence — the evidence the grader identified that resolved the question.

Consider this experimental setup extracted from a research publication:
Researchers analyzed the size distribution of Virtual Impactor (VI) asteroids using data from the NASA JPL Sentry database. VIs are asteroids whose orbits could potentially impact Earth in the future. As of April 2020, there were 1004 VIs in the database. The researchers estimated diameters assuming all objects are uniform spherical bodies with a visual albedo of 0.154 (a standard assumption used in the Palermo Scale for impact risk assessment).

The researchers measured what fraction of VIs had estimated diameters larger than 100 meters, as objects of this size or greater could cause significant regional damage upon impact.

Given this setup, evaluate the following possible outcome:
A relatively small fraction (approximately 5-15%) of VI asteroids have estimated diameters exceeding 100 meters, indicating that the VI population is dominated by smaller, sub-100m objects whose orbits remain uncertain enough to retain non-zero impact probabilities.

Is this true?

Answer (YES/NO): YES